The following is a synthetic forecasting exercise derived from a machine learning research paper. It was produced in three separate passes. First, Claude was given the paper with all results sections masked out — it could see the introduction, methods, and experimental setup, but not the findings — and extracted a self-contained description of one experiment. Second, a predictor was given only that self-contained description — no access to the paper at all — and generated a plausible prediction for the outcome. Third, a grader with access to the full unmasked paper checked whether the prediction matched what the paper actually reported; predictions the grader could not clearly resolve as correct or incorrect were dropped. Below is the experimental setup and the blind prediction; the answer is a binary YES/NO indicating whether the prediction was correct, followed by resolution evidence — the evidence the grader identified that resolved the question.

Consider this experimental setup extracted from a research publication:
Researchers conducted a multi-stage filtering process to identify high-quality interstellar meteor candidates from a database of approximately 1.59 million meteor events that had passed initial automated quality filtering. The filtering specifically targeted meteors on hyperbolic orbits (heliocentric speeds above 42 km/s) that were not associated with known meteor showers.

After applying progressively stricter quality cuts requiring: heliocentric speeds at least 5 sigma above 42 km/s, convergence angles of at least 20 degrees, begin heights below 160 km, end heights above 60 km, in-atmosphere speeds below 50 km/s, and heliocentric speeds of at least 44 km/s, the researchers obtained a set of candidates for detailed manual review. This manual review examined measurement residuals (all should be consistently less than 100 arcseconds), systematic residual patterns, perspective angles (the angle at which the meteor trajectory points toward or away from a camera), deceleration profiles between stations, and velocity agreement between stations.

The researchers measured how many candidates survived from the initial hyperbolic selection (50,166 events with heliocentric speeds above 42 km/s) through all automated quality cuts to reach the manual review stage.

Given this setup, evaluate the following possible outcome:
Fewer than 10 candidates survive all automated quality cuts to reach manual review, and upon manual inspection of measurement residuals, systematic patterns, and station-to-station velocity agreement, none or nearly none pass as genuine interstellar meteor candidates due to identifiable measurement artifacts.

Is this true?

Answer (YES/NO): NO